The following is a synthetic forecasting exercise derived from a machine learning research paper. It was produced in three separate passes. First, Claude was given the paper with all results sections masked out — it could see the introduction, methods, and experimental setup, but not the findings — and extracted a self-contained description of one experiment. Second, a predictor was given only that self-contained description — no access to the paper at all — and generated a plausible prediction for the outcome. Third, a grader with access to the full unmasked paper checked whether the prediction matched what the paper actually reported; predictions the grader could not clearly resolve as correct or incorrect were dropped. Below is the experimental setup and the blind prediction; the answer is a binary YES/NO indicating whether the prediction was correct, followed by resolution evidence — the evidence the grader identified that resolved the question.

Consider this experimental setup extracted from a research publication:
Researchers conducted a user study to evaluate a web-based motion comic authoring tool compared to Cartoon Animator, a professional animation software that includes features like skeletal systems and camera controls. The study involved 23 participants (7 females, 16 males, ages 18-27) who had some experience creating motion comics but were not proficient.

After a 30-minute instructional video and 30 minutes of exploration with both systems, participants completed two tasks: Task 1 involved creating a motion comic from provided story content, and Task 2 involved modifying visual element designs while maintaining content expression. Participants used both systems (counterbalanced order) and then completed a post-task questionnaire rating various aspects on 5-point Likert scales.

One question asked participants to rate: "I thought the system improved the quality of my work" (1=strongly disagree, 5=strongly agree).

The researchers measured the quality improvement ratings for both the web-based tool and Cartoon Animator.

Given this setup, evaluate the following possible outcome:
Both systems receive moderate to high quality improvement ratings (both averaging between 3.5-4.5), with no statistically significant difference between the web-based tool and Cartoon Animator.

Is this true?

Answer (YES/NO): NO